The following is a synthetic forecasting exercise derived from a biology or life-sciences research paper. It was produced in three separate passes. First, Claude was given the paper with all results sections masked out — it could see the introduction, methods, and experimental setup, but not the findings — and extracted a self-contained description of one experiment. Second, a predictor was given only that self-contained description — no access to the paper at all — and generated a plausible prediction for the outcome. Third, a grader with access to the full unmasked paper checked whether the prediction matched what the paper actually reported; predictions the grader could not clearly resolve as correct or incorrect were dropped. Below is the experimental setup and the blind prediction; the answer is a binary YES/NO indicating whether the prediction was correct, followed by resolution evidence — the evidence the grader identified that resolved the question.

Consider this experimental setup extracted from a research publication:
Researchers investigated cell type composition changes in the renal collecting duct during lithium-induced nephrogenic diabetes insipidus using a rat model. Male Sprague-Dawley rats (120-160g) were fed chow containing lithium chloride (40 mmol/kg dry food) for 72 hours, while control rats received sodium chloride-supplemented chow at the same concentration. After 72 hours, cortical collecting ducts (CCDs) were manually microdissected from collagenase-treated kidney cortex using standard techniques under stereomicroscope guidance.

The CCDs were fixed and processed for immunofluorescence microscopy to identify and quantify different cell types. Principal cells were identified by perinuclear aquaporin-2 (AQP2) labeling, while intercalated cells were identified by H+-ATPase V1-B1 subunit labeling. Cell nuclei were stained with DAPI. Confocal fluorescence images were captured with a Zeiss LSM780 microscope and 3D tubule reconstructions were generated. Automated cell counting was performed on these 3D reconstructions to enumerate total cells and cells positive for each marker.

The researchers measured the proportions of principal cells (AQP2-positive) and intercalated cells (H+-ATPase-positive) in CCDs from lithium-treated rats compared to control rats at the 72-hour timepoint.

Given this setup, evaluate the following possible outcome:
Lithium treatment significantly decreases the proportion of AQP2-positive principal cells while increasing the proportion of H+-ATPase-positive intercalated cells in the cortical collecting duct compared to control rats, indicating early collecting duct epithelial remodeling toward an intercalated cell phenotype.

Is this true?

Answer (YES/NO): NO